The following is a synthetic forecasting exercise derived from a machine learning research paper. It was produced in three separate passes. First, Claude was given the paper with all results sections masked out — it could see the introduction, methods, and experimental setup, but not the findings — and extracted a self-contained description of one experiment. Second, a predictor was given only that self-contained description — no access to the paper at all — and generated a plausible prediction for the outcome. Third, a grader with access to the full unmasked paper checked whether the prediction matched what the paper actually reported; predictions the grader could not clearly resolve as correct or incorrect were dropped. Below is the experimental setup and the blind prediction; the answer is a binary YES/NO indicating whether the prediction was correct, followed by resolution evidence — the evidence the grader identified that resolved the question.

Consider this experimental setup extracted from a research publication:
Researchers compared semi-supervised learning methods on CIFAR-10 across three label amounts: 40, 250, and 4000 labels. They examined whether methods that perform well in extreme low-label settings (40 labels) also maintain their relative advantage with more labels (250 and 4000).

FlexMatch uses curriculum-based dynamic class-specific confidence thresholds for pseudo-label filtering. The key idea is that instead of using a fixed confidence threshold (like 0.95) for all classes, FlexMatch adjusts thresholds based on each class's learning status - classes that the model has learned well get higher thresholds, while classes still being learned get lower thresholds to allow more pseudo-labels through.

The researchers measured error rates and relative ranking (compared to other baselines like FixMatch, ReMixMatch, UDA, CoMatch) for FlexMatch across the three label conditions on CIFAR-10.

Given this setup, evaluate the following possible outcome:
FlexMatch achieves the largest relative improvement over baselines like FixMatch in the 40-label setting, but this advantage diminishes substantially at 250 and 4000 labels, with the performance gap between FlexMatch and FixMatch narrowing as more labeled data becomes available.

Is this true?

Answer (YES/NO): YES